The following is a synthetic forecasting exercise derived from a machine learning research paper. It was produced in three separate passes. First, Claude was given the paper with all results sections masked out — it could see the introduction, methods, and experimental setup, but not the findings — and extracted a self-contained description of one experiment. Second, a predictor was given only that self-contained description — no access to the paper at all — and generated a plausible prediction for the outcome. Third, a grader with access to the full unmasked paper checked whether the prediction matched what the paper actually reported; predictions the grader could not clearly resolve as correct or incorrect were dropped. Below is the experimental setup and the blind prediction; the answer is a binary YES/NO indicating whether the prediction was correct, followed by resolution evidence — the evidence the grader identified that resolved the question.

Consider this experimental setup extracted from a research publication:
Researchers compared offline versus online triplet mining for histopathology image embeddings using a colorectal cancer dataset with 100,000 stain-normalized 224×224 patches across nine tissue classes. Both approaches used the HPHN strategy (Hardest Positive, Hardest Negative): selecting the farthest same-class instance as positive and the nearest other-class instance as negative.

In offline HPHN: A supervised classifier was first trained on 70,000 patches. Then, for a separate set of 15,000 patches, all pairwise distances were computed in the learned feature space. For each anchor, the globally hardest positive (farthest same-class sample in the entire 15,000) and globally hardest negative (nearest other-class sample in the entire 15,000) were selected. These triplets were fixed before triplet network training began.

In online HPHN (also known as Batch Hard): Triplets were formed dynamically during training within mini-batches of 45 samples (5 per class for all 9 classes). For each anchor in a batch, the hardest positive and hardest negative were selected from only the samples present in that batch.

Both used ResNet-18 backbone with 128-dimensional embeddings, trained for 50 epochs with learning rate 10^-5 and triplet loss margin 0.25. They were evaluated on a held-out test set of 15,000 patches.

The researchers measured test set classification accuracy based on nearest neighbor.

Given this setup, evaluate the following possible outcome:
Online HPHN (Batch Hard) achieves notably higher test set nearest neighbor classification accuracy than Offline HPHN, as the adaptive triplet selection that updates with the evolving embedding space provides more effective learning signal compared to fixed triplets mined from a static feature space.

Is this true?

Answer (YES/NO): YES